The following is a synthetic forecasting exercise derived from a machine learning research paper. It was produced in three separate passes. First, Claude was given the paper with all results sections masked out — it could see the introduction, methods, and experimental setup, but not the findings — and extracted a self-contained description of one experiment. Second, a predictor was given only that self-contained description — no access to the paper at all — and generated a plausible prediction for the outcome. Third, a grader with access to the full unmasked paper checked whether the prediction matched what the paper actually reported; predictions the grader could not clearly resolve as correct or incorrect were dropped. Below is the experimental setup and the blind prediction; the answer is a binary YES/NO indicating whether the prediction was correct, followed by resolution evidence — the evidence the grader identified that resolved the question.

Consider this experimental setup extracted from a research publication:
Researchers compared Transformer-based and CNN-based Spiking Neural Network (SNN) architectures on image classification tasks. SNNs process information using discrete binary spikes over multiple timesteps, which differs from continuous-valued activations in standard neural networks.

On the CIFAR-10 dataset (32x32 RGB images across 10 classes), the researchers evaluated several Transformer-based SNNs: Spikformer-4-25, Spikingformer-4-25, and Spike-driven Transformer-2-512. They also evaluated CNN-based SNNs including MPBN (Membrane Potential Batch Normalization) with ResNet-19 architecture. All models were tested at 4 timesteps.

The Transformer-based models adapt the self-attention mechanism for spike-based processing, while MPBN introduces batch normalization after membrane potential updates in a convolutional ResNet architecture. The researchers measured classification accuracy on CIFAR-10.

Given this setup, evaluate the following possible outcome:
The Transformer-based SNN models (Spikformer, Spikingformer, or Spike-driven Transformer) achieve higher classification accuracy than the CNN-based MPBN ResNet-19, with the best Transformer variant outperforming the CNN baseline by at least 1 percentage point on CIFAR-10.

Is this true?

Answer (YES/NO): NO